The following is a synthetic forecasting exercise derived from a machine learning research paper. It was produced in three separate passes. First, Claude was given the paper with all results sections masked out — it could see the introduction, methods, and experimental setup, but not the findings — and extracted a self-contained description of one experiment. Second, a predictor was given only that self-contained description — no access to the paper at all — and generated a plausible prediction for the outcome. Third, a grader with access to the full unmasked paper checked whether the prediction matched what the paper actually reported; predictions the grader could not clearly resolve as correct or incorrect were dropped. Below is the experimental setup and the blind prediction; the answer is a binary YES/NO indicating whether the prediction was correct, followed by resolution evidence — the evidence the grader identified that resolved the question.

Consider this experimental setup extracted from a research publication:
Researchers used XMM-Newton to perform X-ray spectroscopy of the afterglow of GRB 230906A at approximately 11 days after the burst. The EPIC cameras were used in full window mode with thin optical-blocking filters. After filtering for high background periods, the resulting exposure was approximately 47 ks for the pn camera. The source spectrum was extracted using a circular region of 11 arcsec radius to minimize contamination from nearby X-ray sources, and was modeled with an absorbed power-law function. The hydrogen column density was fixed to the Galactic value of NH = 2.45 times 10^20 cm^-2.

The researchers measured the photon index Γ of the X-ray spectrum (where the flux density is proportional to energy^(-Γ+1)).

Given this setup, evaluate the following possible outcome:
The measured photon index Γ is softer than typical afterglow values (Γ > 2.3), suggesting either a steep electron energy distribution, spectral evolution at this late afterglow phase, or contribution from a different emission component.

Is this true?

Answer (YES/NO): NO